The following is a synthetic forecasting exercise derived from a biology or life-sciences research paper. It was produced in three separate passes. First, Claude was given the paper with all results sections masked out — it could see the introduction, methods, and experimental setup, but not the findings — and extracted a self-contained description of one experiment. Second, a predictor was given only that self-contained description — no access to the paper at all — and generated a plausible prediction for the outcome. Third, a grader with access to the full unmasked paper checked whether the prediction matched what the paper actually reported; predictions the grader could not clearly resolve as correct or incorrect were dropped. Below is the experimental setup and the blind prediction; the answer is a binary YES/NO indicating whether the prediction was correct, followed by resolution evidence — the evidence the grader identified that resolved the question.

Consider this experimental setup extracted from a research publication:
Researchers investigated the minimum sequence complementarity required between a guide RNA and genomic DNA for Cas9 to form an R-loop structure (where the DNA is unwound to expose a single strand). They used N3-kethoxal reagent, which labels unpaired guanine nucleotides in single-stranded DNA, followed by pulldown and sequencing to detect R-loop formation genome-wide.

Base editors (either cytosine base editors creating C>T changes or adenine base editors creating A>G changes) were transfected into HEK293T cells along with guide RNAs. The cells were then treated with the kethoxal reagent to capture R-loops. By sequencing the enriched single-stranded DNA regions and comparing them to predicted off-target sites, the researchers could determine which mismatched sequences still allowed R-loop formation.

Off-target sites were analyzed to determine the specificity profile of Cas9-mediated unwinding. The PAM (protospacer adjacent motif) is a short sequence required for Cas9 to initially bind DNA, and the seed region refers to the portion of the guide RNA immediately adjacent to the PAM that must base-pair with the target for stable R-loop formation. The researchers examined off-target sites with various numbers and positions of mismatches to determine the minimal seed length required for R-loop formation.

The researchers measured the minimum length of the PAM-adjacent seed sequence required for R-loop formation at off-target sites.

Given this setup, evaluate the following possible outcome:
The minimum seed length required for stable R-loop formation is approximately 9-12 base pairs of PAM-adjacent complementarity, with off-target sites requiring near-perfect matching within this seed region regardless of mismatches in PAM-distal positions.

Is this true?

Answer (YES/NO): NO